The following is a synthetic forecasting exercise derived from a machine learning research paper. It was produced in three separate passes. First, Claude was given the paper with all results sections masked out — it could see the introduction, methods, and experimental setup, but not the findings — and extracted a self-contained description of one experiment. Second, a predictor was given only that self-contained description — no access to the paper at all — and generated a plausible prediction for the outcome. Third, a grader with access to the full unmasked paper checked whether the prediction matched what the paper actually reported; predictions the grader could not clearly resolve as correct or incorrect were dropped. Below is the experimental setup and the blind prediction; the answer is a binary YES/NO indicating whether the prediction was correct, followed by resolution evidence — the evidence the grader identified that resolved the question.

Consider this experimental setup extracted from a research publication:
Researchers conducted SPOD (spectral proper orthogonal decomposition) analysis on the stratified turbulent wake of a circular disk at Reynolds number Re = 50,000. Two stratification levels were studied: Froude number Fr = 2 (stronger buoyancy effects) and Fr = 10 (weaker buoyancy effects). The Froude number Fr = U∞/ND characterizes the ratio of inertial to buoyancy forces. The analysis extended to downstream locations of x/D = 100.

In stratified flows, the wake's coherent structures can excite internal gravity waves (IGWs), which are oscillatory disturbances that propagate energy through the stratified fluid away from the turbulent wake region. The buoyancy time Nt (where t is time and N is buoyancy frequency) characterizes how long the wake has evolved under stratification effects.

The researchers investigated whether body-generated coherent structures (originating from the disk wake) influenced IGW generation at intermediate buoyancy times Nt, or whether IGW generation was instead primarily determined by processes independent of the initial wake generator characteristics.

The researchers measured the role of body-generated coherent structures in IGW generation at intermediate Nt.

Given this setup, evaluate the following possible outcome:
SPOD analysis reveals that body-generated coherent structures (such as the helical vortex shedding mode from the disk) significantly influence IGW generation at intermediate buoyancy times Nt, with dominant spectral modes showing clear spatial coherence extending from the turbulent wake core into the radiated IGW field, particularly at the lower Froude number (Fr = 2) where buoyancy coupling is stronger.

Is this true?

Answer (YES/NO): YES